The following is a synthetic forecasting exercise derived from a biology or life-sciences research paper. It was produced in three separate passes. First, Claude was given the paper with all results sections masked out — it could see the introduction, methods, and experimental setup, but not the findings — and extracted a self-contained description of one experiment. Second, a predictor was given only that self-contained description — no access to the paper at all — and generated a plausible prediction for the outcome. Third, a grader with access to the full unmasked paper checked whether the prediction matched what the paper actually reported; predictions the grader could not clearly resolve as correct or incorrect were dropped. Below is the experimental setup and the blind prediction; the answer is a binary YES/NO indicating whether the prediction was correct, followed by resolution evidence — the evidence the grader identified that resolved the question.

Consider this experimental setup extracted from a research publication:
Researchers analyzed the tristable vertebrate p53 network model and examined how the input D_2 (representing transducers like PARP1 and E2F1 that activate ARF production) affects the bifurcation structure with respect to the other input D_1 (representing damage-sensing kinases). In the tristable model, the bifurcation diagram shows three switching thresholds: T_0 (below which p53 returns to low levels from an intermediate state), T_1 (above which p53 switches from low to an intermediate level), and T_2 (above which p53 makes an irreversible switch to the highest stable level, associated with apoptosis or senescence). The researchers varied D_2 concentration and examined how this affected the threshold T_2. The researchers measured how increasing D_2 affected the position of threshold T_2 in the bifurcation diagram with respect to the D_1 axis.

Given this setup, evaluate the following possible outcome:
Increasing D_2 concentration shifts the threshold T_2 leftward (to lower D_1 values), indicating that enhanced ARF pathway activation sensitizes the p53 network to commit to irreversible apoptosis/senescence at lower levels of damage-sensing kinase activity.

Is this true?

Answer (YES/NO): YES